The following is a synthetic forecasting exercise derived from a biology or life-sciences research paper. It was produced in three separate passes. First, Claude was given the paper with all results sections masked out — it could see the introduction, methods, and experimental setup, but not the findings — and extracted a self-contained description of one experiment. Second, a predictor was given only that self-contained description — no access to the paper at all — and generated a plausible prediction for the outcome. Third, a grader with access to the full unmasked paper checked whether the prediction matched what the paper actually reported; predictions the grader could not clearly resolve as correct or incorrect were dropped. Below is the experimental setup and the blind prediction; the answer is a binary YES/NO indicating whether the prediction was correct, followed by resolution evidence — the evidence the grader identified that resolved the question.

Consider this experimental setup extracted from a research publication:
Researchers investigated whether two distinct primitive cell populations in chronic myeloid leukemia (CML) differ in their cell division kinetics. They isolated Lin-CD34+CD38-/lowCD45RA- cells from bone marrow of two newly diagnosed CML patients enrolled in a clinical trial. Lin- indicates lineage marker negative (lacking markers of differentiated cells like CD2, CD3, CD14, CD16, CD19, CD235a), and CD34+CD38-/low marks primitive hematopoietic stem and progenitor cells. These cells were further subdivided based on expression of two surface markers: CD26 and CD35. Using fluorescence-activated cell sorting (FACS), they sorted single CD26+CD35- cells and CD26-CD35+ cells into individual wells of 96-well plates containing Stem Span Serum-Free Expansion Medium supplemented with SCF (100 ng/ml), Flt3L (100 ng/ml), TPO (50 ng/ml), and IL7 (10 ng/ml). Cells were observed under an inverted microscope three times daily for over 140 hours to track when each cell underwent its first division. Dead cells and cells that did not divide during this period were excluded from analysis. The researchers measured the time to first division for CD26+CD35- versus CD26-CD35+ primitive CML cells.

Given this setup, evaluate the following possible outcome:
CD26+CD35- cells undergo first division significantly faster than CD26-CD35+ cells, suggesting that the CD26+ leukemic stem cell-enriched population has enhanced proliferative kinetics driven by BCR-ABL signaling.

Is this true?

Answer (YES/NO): NO